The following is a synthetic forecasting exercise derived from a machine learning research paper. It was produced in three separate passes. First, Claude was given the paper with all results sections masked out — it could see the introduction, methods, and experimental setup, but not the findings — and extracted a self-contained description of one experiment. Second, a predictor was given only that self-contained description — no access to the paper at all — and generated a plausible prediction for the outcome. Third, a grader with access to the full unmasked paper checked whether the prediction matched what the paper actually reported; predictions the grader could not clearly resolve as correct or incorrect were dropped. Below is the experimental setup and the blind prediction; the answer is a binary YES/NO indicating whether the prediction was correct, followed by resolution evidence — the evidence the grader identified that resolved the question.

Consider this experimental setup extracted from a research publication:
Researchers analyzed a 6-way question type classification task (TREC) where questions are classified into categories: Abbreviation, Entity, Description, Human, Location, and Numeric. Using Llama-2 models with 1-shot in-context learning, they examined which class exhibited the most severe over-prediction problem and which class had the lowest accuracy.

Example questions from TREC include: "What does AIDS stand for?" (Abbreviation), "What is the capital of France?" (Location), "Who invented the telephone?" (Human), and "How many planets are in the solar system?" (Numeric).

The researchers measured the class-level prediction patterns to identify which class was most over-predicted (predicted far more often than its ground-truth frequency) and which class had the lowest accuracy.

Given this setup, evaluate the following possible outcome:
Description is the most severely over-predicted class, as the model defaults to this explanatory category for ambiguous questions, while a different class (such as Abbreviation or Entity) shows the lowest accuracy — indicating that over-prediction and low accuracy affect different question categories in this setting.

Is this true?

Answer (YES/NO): NO